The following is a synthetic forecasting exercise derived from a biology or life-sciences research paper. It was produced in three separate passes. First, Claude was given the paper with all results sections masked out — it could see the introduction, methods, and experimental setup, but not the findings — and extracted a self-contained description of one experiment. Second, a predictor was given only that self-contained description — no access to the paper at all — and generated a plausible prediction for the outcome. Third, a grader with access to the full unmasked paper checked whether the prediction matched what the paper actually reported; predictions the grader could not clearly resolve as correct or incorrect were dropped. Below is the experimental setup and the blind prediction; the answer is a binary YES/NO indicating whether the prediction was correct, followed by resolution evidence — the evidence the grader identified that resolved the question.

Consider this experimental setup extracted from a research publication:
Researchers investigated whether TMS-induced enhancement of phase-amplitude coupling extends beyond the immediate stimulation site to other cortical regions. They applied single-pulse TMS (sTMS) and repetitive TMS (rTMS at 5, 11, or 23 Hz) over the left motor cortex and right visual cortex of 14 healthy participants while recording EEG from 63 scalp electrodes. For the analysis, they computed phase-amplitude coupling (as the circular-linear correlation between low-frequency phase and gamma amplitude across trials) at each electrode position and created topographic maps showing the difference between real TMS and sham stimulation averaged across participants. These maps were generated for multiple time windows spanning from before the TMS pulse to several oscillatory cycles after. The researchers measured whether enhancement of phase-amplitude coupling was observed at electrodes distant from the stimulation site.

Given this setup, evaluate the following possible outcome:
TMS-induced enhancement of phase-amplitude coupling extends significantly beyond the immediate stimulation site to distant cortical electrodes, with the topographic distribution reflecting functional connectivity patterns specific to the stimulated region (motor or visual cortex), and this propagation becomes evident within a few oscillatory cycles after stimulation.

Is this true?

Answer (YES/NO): NO